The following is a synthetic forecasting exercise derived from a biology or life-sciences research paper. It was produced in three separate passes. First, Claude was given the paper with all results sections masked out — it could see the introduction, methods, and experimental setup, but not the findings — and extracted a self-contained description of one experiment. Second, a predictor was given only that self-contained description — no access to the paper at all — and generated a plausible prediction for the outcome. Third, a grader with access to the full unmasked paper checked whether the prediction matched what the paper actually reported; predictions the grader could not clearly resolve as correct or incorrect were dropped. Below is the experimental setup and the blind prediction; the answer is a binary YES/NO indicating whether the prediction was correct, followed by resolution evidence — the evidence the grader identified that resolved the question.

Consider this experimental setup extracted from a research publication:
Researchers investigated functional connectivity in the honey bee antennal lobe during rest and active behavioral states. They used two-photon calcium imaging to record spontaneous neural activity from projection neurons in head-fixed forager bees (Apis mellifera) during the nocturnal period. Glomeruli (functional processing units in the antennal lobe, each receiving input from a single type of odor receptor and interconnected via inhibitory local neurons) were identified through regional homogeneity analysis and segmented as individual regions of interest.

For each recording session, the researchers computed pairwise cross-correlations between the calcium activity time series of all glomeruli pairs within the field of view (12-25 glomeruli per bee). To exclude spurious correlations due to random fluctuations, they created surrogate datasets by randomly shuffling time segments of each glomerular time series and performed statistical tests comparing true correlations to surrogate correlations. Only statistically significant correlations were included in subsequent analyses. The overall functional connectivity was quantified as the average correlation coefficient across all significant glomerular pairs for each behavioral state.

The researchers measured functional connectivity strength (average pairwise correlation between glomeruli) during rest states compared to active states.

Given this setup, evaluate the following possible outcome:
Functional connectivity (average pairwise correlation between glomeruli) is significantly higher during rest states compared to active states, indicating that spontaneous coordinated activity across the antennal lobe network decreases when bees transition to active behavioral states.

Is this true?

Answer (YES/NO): YES